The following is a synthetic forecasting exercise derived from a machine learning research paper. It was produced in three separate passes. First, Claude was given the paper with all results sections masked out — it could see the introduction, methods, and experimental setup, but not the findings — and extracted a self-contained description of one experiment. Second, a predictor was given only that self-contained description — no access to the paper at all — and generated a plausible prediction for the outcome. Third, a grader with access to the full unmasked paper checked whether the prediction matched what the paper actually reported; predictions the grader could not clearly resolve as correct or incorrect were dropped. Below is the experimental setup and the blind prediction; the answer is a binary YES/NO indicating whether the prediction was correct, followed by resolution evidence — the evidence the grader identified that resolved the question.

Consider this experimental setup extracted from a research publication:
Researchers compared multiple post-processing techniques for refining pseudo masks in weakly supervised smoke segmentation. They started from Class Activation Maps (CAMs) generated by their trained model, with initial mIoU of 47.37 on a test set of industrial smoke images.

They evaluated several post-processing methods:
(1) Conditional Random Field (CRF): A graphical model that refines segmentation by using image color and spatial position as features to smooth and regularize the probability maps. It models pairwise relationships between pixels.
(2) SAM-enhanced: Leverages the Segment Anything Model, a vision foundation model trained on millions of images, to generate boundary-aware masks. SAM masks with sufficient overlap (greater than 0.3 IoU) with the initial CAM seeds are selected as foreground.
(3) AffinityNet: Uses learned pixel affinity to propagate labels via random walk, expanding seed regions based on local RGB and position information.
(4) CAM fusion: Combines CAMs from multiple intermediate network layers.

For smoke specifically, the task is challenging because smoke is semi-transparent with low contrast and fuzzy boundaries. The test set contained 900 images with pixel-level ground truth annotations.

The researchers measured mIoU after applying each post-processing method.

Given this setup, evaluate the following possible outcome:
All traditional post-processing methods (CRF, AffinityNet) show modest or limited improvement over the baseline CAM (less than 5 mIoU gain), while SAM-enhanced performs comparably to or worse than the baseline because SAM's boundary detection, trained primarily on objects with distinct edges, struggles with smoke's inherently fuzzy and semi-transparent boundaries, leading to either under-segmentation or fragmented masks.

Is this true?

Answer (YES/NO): NO